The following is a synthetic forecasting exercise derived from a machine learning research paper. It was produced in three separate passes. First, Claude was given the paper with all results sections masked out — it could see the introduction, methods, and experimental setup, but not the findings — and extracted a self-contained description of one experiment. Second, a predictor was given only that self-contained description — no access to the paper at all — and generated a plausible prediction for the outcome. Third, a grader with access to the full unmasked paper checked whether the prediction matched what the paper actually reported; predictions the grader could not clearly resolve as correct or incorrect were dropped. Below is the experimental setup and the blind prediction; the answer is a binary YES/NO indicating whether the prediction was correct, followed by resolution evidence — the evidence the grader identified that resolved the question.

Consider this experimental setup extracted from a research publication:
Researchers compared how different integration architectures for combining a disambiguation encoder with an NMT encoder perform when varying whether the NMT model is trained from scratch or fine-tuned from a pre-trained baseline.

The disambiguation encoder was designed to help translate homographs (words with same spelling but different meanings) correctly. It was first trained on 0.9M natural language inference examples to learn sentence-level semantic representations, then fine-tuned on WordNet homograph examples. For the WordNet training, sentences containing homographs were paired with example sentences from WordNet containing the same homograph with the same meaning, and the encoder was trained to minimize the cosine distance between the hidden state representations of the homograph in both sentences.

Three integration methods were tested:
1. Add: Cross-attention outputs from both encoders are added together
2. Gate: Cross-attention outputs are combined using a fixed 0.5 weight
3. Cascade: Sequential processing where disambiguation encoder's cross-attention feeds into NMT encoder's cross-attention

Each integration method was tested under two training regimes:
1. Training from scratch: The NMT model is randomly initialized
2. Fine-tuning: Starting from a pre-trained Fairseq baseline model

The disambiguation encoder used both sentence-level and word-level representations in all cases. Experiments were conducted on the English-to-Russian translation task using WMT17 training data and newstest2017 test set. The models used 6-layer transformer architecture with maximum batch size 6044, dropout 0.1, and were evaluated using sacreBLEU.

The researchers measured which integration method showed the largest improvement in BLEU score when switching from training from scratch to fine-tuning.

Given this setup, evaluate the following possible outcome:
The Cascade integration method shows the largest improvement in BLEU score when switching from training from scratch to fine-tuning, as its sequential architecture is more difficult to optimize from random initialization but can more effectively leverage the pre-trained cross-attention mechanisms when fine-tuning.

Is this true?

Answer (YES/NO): NO